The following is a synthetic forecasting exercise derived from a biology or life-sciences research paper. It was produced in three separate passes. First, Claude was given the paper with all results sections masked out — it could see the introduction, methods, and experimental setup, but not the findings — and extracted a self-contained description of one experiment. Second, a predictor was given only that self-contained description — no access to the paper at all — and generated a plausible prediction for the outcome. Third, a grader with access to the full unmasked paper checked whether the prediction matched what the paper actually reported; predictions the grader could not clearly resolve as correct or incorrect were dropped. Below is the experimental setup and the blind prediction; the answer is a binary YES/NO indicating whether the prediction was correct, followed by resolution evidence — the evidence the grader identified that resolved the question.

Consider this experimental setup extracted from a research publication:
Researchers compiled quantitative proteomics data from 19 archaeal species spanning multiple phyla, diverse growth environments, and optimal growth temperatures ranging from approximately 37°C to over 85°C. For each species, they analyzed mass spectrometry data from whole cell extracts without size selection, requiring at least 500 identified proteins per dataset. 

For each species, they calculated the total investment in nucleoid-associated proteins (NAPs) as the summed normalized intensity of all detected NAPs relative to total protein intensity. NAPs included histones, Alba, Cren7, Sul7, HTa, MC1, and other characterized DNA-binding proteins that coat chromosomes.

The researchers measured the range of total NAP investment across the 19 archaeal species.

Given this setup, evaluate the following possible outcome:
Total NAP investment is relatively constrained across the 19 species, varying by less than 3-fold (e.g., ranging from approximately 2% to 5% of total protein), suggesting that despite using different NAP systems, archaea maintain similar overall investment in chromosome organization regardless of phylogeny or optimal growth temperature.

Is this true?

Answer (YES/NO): NO